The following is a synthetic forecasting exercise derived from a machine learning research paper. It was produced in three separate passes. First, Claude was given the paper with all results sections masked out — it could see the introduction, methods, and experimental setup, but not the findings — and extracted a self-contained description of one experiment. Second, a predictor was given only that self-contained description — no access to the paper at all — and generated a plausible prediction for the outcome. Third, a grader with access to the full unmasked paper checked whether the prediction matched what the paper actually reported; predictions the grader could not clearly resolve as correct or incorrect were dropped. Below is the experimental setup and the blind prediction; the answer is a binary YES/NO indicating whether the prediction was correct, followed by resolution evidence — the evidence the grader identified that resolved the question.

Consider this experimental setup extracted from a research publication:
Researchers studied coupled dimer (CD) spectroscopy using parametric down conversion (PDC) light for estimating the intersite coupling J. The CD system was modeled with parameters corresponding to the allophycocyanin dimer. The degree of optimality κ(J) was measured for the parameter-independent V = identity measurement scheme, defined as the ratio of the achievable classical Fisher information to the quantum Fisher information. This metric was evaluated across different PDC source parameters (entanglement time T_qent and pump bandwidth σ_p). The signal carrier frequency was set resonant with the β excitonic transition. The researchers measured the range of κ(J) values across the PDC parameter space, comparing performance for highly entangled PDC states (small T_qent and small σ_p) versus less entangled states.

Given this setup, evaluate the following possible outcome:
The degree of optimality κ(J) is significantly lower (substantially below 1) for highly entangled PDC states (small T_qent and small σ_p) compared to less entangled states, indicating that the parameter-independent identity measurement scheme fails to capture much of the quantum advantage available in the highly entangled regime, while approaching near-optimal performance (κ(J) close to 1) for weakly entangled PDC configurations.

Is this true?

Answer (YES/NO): NO